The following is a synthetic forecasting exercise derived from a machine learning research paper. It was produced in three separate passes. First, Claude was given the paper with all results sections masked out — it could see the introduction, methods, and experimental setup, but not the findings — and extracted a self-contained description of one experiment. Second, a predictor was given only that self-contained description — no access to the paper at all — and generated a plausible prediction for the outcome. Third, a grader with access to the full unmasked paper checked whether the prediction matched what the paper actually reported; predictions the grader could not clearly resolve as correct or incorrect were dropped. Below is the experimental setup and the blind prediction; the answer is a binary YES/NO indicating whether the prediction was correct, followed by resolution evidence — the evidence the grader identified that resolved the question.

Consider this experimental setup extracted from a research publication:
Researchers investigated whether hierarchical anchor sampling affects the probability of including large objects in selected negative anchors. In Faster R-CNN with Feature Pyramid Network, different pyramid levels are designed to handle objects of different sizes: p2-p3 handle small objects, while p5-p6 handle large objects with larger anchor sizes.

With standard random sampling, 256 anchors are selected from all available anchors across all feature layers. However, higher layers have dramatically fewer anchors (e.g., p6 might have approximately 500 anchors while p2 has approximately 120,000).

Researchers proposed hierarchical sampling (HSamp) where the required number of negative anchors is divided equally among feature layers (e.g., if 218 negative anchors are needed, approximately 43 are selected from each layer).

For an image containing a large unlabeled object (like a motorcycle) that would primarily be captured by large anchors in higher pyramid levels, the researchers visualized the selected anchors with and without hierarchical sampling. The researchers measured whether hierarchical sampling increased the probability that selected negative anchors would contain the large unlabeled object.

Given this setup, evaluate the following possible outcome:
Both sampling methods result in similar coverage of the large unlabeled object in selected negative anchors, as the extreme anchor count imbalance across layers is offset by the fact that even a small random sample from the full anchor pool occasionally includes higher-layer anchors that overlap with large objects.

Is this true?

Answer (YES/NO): NO